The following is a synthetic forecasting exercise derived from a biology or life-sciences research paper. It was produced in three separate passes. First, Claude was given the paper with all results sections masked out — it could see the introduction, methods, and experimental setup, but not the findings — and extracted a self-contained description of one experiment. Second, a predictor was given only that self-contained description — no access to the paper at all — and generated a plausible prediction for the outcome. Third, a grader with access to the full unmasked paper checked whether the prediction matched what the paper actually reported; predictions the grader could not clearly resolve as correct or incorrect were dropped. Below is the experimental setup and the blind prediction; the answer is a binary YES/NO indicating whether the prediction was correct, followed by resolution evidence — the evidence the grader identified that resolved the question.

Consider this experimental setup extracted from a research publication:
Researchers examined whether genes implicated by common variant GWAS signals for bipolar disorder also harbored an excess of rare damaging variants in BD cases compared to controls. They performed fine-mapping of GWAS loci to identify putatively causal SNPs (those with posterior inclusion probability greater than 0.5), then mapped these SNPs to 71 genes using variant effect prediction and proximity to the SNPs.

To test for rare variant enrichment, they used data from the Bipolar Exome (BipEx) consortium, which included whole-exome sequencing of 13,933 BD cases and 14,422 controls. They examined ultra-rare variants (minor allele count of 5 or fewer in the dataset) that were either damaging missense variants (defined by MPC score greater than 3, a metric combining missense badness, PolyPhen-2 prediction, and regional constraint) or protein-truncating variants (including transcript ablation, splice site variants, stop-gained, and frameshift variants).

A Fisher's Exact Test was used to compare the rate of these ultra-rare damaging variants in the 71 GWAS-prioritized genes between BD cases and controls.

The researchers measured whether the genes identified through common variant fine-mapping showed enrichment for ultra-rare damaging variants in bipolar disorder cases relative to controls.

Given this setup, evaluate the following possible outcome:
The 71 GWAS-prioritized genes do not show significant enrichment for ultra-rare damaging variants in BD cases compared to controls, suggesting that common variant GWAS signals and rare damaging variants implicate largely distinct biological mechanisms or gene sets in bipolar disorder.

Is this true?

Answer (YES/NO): NO